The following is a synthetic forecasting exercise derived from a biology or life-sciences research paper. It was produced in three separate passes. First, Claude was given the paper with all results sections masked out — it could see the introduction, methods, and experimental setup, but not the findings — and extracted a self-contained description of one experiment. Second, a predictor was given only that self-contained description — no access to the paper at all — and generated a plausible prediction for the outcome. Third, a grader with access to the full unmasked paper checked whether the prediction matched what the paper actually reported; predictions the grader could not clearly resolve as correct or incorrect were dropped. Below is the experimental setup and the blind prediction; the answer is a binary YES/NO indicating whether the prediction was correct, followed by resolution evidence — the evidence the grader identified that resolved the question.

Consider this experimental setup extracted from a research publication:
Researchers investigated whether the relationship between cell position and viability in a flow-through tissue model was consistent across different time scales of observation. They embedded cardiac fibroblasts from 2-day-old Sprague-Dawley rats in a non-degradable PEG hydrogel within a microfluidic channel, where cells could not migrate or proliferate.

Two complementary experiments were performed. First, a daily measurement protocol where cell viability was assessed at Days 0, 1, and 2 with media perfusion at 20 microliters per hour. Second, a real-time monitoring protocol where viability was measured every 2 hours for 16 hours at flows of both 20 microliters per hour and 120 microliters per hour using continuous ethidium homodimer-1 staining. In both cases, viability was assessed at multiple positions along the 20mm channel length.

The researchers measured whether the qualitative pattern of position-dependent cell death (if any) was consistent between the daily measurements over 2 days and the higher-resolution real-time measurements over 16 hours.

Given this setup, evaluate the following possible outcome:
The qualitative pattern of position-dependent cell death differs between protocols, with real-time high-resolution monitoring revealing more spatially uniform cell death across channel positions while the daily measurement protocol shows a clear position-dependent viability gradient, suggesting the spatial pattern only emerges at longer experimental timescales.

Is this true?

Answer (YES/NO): NO